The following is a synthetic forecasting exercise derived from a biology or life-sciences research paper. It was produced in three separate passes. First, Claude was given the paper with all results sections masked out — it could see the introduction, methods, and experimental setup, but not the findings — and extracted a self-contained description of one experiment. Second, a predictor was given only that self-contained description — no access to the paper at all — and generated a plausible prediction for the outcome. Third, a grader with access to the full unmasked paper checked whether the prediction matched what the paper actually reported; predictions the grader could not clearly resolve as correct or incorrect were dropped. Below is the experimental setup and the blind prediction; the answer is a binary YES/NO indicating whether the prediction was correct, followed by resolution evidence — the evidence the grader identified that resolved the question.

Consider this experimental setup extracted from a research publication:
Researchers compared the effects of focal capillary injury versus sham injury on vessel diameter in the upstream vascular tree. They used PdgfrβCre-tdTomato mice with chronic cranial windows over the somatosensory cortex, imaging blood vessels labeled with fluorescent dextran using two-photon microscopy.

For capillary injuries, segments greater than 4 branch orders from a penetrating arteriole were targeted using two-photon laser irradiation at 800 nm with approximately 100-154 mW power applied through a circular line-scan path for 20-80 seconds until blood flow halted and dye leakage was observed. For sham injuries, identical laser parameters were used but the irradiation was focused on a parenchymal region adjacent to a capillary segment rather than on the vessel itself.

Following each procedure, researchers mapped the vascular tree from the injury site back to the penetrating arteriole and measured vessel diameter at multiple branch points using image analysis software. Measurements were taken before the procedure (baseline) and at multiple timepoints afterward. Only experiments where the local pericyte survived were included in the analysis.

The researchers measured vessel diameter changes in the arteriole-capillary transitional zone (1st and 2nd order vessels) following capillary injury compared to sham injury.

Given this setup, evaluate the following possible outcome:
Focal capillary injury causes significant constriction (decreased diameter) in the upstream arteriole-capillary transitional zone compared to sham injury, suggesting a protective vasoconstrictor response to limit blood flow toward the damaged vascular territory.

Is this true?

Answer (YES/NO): YES